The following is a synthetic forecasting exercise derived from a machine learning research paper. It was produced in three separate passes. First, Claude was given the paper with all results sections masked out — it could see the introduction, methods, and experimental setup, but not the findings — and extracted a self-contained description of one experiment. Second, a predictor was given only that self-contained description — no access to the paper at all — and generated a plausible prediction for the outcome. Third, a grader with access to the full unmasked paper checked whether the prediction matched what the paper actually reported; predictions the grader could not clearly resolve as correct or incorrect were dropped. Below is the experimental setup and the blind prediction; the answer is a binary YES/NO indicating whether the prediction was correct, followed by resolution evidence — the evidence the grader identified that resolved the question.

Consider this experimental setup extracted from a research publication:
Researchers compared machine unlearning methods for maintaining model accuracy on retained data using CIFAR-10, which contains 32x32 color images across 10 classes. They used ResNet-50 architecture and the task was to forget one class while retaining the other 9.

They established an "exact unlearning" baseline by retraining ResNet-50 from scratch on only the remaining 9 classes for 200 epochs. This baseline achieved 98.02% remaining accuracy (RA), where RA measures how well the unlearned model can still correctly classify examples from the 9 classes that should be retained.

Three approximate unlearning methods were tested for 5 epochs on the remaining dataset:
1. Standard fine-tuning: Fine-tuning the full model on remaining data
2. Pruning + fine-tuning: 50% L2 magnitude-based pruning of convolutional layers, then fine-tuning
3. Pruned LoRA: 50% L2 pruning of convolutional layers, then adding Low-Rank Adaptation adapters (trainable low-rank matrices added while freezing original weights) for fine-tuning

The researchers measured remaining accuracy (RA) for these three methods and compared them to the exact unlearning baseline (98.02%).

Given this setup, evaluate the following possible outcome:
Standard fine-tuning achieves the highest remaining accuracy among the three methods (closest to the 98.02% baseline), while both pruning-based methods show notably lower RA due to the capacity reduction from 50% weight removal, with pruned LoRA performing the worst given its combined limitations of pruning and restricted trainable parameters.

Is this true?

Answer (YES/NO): NO